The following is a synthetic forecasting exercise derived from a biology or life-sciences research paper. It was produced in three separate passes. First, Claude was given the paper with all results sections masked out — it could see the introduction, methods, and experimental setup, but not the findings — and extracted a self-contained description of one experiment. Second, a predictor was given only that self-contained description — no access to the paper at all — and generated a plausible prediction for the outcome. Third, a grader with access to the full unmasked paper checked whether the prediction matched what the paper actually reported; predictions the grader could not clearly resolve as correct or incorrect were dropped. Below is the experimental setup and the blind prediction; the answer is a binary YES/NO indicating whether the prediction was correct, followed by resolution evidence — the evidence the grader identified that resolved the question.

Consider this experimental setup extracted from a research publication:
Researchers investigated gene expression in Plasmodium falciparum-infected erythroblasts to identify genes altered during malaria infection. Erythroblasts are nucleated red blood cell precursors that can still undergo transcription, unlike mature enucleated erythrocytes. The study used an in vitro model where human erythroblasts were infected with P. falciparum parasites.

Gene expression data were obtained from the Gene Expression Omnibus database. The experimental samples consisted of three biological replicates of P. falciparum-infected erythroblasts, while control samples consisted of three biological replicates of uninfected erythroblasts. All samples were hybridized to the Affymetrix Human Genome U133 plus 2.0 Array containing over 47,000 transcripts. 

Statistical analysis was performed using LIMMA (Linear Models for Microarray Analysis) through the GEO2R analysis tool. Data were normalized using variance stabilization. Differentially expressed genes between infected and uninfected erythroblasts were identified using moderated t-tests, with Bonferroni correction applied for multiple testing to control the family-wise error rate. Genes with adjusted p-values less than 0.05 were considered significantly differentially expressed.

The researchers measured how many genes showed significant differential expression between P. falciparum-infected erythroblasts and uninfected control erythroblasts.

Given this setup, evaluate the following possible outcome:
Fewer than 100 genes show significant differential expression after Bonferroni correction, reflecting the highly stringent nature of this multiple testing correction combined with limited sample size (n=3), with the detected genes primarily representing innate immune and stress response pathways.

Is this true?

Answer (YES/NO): NO